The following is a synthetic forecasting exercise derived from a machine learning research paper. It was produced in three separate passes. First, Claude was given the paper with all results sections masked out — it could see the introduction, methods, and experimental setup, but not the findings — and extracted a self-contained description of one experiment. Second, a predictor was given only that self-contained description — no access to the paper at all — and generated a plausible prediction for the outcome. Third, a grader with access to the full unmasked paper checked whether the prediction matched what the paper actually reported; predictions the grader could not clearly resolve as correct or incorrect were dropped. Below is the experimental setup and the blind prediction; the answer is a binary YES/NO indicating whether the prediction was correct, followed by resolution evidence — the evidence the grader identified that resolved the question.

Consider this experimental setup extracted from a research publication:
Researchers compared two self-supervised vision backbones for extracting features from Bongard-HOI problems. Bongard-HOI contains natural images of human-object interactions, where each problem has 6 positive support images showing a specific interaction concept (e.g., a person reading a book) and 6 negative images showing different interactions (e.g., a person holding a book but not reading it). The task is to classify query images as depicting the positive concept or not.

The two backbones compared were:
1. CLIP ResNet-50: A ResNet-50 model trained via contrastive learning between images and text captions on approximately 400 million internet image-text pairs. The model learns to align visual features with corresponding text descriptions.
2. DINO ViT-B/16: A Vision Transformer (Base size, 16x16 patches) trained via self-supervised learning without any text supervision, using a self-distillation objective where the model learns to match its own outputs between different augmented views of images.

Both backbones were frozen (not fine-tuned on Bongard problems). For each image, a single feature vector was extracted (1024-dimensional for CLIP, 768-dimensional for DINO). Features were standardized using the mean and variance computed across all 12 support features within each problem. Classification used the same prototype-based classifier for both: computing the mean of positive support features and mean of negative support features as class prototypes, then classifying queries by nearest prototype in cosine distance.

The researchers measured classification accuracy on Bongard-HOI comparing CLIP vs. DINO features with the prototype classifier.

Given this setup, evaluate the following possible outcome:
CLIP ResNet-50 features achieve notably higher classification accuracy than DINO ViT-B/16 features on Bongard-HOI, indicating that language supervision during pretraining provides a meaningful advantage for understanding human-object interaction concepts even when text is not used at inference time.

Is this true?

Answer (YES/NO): NO